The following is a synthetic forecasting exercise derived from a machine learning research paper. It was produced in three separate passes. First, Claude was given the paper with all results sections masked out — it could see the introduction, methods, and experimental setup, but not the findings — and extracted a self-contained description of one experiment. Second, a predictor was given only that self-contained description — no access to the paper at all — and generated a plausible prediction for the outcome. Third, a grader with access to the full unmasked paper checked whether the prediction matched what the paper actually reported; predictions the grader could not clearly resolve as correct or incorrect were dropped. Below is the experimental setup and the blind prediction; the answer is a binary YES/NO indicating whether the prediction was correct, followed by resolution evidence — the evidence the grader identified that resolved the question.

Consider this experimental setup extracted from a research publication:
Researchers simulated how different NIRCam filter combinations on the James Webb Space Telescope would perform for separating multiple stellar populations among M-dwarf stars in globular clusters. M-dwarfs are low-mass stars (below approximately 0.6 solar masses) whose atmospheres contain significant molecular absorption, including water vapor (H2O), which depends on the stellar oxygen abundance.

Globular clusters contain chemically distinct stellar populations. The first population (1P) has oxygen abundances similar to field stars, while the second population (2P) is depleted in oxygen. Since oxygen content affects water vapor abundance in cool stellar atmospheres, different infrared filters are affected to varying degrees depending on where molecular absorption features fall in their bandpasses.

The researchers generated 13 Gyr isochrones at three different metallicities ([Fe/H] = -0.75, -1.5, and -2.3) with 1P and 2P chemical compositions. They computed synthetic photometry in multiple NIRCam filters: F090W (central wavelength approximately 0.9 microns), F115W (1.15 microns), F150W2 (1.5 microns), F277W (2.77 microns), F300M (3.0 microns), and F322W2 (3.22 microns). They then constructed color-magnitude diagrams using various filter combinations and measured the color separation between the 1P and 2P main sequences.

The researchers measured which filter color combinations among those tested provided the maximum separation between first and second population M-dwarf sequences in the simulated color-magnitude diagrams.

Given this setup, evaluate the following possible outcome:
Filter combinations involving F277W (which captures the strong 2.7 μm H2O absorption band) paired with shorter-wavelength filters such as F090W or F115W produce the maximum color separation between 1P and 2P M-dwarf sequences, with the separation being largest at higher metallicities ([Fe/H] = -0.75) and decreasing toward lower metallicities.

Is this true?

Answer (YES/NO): NO